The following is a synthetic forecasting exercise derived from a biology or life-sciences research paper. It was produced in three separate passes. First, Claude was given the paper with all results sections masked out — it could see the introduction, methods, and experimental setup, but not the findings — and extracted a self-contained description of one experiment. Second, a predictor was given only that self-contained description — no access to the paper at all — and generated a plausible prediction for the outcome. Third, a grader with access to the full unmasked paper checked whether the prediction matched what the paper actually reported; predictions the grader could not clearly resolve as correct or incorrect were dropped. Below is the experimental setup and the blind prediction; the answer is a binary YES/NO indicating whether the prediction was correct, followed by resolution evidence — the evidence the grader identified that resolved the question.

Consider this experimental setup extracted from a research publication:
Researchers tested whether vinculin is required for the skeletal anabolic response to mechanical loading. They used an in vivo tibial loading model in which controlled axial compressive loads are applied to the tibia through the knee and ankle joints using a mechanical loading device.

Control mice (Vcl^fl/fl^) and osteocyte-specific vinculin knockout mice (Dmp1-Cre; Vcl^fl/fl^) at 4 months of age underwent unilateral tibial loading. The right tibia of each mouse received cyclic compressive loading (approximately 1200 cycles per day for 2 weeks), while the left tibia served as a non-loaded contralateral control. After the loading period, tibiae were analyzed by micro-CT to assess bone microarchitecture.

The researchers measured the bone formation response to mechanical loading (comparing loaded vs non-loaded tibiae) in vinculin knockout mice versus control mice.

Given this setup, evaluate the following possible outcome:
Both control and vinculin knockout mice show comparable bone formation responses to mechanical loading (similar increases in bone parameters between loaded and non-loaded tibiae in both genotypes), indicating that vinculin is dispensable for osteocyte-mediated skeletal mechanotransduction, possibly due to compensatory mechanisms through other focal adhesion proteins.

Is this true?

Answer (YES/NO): NO